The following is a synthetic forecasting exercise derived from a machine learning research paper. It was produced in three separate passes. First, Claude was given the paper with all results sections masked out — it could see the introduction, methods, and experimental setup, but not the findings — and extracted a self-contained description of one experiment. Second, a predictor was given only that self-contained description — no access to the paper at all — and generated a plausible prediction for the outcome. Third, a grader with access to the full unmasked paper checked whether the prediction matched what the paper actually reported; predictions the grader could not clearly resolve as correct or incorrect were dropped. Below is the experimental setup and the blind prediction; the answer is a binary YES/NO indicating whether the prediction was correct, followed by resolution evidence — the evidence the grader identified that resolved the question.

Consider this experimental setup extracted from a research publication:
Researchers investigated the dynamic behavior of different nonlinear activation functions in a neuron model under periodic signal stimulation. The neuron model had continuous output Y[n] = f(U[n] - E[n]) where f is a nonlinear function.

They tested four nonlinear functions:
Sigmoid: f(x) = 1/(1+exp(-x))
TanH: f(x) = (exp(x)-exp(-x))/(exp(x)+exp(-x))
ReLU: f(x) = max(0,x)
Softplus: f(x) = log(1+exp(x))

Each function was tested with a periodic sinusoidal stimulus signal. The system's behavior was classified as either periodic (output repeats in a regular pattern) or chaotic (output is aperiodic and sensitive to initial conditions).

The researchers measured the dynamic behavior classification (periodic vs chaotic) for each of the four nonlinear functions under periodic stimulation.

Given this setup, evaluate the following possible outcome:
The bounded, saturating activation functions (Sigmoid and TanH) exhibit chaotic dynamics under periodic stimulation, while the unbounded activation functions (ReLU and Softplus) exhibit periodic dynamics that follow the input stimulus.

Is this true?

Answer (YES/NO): NO